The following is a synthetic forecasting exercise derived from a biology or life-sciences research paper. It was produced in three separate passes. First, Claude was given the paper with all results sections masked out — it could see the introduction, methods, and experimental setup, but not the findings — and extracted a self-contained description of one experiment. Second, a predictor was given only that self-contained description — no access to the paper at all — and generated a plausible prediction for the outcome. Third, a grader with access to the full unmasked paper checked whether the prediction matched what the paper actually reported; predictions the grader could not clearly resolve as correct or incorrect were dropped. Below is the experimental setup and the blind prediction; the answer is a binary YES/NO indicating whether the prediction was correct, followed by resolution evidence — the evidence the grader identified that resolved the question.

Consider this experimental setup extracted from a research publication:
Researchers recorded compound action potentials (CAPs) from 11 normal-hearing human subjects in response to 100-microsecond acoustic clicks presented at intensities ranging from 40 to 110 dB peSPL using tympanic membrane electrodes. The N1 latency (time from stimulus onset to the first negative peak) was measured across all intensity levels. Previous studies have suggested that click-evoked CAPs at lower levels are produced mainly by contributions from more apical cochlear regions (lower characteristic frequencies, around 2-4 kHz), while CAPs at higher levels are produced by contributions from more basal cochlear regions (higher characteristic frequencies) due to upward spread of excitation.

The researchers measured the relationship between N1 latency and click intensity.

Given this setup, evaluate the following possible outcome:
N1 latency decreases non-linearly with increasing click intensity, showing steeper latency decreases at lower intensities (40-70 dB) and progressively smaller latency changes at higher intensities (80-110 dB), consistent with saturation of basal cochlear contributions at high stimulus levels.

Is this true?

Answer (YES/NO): YES